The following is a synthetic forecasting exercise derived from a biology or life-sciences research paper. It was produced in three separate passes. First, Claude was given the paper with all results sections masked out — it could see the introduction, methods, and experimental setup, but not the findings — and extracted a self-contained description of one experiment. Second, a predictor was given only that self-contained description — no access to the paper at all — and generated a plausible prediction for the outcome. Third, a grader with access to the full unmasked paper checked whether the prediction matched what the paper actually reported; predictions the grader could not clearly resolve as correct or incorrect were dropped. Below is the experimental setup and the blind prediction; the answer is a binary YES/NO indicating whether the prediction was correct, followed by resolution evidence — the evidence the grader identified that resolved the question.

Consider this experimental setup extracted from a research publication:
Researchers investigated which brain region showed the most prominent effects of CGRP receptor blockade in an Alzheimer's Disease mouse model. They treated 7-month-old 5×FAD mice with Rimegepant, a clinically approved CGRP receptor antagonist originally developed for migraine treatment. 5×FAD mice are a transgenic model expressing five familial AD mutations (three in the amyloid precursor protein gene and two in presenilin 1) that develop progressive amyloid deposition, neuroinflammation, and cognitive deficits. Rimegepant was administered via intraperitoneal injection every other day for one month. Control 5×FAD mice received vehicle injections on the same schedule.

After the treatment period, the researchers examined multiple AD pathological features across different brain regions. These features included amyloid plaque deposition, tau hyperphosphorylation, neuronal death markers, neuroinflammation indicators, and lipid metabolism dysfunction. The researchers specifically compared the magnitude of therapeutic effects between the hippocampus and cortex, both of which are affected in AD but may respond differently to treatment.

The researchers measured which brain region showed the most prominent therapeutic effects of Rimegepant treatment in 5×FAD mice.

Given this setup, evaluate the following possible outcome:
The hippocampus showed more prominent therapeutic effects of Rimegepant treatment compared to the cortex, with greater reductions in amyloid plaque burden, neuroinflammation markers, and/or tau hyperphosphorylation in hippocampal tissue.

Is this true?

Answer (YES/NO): YES